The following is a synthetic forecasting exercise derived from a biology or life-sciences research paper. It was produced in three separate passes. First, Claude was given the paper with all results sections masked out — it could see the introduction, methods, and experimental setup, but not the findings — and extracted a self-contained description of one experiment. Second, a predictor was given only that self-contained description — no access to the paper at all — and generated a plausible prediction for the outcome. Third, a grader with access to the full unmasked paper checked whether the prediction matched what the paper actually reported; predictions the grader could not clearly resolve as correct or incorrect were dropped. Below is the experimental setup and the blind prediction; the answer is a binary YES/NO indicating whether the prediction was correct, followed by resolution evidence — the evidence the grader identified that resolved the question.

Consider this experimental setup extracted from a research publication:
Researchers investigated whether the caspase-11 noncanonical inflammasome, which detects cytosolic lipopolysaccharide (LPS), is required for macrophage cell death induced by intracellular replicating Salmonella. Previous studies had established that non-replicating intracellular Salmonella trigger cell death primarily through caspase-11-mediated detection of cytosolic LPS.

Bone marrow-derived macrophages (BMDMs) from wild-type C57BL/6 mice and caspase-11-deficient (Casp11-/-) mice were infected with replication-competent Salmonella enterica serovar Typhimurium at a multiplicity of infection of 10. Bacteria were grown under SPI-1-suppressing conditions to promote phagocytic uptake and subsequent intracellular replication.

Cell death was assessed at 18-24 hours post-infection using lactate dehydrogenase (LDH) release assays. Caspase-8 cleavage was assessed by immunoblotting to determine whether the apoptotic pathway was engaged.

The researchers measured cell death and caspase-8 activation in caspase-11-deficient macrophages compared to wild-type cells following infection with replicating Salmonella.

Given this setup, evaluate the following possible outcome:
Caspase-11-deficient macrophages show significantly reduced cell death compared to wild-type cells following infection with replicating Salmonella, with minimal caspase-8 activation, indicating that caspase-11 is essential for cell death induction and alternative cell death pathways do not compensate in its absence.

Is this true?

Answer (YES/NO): NO